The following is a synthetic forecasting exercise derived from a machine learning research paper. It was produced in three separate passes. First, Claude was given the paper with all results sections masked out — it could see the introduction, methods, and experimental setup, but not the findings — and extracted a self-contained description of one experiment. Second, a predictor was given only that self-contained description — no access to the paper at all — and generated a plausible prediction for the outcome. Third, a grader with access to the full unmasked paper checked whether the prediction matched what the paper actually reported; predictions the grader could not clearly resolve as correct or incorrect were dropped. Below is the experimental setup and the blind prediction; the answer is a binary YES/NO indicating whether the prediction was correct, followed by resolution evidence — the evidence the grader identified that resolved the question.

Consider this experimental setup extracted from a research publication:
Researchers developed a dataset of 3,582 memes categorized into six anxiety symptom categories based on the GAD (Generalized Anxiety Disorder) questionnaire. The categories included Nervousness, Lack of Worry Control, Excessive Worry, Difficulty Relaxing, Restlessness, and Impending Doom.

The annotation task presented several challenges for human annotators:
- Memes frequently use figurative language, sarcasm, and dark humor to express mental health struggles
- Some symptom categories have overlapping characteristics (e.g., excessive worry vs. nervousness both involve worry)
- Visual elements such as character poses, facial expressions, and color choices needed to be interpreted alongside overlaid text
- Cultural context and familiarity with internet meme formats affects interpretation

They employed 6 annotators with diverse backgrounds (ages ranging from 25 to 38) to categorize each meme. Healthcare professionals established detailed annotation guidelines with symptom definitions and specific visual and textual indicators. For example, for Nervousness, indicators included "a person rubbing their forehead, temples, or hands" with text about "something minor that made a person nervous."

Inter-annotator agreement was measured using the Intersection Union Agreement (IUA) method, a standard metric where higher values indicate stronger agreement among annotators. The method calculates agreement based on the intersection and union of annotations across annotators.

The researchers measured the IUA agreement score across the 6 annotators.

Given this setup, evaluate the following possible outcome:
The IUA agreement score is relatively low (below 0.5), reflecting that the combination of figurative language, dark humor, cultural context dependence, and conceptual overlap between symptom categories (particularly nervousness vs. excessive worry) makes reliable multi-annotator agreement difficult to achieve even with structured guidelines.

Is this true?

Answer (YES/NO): NO